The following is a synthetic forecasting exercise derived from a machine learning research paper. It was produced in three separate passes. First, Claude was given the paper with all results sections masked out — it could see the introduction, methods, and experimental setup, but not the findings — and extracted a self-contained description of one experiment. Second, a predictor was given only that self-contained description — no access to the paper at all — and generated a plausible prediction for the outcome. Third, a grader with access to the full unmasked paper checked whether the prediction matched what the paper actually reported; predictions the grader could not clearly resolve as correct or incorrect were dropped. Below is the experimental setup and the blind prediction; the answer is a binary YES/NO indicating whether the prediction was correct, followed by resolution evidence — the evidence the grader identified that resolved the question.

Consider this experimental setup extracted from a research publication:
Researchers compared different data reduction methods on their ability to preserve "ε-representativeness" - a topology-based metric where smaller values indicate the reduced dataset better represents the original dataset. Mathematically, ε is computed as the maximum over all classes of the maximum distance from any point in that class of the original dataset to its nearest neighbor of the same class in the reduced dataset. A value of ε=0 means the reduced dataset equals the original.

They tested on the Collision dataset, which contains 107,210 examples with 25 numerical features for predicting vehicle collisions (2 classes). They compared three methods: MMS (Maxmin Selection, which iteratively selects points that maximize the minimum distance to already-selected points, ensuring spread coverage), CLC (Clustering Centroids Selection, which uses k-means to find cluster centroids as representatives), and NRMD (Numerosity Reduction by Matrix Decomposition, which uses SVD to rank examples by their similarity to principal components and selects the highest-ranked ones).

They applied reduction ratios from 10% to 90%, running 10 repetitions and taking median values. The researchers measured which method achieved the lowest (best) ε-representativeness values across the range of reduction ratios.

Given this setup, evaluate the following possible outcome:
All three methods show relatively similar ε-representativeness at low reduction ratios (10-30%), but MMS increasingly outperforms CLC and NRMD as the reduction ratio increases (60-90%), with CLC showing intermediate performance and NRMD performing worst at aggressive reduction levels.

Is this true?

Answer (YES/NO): NO